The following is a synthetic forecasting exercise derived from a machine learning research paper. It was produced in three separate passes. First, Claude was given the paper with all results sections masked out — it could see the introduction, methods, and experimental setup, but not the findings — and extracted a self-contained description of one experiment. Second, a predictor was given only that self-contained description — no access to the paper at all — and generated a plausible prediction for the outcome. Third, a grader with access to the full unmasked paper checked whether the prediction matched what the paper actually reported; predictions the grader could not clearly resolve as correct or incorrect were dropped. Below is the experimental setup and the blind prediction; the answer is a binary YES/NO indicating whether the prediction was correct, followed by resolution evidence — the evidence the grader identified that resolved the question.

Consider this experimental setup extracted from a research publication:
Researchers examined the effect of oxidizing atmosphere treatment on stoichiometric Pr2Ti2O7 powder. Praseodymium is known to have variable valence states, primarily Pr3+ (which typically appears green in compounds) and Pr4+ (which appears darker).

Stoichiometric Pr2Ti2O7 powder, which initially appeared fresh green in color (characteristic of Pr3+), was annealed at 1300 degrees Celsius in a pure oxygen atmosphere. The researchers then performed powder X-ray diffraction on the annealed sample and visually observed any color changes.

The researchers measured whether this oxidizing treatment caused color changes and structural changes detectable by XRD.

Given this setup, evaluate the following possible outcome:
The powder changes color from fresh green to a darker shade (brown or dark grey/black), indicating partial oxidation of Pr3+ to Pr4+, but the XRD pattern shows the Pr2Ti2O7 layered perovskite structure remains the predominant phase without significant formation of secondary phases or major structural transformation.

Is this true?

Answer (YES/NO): YES